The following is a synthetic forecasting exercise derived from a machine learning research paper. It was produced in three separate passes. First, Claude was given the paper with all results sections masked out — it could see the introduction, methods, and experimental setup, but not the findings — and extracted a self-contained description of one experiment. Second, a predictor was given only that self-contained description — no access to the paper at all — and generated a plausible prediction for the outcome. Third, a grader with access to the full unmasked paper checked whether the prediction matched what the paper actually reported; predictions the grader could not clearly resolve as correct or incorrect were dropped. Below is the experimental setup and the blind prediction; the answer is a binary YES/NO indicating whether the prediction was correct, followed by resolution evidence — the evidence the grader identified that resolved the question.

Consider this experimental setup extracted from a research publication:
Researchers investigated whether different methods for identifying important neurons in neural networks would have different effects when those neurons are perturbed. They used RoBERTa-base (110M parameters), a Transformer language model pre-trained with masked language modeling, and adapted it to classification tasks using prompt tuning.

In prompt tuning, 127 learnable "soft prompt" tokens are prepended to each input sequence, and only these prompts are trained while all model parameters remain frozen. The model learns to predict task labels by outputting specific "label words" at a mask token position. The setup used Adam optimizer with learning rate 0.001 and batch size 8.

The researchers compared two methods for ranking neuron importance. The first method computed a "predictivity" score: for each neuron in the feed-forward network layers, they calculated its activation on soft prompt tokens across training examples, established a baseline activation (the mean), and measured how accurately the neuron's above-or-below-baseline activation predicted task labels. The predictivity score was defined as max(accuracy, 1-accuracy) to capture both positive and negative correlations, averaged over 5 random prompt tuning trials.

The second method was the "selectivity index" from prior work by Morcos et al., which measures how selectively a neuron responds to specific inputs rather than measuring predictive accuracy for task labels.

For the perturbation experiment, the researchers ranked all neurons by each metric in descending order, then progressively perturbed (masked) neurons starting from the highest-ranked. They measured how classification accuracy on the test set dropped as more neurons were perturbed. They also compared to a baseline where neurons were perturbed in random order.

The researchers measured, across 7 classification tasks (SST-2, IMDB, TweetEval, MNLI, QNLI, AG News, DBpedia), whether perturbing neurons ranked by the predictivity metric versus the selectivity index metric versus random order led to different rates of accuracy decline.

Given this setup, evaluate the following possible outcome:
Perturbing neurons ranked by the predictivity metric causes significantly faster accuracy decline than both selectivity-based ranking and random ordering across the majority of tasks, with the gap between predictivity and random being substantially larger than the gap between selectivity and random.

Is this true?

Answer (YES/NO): YES